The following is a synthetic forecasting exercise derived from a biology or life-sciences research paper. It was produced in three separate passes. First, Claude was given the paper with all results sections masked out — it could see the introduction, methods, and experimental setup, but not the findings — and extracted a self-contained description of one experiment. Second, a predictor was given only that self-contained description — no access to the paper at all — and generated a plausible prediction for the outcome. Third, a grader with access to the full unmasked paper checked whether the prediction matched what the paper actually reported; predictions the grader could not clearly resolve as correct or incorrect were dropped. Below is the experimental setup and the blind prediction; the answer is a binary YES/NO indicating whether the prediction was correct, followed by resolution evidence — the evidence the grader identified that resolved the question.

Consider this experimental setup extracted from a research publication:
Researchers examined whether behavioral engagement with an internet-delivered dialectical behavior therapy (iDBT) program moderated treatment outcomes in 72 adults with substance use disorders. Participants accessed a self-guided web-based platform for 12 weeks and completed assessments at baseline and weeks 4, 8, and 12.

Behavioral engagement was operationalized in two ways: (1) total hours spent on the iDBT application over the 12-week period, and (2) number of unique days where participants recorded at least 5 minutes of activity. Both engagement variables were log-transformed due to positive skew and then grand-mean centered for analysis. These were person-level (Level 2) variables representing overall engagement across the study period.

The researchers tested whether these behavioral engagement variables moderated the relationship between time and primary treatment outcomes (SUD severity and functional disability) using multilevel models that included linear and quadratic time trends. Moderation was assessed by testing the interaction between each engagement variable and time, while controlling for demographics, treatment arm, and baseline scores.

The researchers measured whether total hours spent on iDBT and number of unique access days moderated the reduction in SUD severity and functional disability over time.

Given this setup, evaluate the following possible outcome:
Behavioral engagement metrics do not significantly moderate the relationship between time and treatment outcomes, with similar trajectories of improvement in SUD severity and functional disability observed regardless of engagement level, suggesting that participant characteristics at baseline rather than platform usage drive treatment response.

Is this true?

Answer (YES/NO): YES